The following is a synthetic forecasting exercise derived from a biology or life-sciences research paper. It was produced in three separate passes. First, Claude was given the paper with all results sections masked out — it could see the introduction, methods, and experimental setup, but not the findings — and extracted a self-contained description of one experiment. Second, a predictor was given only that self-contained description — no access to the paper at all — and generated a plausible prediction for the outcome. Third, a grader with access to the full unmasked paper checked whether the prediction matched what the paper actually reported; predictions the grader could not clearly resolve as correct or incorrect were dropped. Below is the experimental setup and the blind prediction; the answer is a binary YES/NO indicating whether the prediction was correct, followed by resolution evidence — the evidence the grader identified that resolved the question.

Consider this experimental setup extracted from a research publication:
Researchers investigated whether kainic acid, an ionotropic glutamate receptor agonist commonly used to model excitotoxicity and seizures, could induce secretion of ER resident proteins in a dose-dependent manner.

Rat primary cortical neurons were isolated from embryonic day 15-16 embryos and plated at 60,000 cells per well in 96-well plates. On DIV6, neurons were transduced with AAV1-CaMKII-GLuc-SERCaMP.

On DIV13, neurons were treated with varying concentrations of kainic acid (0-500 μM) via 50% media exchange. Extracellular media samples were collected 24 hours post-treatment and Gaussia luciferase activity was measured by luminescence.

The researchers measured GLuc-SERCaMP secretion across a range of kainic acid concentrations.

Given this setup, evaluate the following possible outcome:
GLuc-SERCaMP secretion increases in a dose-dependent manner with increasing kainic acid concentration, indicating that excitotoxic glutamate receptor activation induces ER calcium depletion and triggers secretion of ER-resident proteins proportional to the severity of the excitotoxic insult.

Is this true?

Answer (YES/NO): YES